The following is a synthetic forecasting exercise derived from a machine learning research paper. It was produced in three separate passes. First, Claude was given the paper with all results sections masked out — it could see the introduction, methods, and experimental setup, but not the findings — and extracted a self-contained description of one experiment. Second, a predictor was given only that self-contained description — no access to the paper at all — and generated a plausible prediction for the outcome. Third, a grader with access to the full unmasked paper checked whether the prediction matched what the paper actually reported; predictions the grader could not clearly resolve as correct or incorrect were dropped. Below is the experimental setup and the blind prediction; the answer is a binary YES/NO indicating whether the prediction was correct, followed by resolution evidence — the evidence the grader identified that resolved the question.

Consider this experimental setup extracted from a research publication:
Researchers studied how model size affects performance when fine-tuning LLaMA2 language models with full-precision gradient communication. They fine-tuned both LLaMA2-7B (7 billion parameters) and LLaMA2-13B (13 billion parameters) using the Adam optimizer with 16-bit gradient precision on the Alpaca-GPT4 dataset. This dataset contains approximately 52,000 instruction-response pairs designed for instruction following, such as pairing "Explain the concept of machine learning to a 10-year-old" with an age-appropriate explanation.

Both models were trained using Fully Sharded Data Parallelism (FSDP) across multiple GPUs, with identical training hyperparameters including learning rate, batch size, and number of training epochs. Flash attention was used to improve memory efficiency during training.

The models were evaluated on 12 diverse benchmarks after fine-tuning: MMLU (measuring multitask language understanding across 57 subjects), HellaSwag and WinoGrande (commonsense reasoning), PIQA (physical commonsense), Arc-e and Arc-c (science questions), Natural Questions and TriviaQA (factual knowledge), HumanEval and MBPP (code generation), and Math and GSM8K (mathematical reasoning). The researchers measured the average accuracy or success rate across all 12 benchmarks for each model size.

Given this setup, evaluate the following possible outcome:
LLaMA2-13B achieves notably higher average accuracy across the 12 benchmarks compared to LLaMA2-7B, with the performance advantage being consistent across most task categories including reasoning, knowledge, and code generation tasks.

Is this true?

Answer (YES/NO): YES